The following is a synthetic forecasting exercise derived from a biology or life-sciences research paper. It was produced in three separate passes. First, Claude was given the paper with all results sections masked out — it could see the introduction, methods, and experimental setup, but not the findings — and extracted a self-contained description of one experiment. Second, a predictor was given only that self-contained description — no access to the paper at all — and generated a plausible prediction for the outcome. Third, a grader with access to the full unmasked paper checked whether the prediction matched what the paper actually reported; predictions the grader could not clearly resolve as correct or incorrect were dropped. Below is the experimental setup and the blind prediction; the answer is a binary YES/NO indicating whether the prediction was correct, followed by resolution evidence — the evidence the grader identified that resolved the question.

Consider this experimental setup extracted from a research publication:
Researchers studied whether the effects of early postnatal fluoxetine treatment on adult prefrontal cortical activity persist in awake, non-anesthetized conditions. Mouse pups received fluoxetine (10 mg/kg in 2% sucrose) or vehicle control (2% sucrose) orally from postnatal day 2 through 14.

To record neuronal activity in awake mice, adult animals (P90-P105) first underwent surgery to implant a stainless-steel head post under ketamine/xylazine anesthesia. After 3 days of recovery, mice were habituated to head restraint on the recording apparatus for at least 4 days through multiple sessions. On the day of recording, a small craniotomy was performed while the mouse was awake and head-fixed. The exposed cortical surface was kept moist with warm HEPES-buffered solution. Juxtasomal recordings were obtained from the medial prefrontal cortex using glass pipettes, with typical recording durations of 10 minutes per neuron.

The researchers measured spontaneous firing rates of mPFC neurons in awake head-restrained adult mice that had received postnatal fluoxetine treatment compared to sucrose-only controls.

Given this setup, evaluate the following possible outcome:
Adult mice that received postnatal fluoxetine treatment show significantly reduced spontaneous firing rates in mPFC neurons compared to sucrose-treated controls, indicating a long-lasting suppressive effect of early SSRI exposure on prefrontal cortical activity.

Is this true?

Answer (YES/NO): YES